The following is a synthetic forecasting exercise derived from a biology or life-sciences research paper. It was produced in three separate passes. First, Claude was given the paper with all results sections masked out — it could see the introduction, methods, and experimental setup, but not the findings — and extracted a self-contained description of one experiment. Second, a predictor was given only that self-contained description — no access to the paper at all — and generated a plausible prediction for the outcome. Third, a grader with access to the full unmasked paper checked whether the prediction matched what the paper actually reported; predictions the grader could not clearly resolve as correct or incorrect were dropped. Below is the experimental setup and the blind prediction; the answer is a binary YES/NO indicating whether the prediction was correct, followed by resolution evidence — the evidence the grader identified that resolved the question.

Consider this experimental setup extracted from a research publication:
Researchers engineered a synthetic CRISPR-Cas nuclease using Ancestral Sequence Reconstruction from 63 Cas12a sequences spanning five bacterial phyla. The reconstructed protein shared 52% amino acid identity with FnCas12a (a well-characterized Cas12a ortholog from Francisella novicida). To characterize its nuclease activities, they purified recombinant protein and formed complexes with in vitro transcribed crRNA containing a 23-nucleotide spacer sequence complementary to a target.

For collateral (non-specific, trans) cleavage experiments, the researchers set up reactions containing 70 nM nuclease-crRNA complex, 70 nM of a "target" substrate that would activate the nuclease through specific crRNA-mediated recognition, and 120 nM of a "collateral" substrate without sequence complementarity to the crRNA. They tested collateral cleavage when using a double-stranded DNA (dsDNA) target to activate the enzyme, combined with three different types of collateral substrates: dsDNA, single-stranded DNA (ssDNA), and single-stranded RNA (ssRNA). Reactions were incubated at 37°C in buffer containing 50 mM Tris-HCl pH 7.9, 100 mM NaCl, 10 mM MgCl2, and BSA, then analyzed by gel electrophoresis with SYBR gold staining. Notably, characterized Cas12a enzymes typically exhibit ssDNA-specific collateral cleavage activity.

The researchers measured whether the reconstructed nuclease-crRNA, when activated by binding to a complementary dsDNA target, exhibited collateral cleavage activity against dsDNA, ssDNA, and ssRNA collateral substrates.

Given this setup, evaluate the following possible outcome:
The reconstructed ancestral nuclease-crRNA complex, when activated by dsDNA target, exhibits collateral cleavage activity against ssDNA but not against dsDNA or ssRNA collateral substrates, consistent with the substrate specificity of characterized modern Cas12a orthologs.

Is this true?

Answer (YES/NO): NO